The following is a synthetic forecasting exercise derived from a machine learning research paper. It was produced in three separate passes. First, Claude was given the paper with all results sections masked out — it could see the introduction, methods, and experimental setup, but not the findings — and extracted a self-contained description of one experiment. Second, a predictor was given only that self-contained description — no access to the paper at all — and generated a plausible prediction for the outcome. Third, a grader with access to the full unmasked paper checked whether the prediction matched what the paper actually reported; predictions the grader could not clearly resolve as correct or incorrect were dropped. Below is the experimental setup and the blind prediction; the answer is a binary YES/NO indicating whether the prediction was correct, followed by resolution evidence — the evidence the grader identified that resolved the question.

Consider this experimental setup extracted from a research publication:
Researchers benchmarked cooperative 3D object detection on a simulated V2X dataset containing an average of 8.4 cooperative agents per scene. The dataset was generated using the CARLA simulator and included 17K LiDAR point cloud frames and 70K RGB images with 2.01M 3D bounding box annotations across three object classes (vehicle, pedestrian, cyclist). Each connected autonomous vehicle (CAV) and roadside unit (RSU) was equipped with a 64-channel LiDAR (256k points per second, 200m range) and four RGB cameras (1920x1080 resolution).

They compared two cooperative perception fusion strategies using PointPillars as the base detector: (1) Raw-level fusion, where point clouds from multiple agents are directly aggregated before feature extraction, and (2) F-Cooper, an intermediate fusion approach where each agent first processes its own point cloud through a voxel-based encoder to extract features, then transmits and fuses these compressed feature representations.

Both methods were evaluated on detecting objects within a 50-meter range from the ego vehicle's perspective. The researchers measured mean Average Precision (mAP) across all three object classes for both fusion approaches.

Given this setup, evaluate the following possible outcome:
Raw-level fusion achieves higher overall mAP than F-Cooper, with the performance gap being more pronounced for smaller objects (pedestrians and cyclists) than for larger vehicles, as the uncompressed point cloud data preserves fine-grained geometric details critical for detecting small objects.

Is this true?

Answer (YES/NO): NO